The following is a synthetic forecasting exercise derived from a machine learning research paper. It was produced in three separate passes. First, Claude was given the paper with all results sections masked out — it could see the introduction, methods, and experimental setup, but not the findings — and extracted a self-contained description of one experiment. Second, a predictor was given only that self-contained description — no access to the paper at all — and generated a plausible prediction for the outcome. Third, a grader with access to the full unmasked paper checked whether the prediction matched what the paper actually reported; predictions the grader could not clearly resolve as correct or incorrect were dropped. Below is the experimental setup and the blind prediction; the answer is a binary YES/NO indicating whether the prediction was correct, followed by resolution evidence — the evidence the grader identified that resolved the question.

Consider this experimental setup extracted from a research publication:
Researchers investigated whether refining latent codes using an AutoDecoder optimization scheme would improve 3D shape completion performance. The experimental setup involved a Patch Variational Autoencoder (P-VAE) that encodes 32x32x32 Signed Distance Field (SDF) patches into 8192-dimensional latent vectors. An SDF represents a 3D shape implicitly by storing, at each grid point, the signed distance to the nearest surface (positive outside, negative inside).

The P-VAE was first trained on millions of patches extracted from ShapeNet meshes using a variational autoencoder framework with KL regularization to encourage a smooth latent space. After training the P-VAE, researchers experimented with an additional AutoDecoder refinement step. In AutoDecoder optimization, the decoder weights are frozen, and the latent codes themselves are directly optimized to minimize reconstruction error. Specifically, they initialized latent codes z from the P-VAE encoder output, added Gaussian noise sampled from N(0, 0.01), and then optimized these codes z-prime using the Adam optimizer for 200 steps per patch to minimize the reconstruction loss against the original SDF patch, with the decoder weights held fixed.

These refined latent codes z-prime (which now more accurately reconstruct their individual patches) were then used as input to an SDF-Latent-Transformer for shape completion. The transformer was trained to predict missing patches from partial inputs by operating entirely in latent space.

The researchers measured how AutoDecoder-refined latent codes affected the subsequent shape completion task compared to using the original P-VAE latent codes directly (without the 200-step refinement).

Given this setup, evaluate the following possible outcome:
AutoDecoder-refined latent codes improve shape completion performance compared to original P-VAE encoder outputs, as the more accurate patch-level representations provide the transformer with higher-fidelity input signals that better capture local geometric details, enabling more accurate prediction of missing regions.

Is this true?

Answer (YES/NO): NO